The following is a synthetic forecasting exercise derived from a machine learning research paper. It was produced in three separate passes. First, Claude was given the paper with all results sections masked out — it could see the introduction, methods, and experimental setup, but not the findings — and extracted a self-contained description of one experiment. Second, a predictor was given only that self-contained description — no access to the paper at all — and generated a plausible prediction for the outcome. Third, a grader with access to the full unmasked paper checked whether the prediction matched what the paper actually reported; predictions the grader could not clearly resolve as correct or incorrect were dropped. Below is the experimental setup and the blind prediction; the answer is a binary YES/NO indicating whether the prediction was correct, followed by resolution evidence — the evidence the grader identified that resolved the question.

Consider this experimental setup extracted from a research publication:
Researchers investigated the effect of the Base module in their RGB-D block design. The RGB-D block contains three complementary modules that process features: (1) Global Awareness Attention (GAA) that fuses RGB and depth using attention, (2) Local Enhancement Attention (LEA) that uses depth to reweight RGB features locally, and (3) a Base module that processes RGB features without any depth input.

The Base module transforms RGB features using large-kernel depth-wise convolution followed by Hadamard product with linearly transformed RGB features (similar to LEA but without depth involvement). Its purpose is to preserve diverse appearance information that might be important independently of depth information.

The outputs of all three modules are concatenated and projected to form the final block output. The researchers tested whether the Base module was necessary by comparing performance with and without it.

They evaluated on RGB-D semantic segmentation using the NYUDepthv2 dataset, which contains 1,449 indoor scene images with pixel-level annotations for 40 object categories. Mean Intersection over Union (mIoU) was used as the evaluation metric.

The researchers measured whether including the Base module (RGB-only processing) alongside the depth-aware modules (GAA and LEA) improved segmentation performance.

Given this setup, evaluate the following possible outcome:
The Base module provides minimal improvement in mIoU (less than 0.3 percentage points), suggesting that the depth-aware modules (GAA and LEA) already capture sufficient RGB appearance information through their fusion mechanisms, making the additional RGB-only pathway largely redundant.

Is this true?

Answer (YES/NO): NO